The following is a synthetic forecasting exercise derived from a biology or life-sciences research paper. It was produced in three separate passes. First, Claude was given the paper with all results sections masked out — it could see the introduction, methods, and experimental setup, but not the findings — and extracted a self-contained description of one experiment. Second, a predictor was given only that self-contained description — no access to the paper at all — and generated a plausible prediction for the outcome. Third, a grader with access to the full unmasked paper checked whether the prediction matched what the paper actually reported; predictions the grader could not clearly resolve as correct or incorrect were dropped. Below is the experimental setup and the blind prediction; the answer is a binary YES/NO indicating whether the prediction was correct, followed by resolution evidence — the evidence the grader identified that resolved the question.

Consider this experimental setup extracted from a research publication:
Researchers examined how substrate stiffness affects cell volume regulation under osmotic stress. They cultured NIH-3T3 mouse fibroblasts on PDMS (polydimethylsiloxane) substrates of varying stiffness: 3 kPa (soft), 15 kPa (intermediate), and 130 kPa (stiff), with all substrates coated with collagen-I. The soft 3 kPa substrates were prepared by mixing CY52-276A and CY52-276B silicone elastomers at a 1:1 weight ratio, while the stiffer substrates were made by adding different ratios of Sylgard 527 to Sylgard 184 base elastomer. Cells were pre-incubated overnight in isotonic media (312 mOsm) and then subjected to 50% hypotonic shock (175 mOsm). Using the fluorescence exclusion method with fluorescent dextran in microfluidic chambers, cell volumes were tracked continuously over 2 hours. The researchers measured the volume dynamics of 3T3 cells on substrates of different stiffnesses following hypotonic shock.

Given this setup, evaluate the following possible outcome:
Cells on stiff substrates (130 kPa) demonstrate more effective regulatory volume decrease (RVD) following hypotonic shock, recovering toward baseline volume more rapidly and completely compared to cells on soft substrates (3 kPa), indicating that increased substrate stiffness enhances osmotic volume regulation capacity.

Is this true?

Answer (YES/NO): NO